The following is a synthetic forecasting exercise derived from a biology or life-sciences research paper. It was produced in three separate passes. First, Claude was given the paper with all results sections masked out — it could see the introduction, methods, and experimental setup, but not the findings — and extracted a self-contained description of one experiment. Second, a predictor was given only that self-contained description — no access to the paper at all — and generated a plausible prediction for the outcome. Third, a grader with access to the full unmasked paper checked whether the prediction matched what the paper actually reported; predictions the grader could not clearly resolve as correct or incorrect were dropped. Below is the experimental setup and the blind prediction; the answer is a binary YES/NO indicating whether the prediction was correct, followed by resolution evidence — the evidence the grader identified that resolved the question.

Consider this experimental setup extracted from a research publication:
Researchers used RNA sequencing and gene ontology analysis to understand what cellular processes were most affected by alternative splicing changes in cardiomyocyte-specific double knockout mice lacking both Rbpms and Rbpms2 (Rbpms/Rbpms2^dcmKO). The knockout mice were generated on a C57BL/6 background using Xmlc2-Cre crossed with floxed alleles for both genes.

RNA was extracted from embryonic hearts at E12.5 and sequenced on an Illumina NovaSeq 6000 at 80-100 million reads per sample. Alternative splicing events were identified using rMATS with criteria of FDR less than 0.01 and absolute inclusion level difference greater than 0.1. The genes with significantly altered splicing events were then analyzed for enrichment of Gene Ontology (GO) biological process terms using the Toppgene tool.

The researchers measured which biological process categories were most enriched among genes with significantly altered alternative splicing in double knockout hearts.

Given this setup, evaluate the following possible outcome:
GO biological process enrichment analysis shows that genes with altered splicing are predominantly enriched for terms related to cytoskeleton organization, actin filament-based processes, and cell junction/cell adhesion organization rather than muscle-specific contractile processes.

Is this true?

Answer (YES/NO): NO